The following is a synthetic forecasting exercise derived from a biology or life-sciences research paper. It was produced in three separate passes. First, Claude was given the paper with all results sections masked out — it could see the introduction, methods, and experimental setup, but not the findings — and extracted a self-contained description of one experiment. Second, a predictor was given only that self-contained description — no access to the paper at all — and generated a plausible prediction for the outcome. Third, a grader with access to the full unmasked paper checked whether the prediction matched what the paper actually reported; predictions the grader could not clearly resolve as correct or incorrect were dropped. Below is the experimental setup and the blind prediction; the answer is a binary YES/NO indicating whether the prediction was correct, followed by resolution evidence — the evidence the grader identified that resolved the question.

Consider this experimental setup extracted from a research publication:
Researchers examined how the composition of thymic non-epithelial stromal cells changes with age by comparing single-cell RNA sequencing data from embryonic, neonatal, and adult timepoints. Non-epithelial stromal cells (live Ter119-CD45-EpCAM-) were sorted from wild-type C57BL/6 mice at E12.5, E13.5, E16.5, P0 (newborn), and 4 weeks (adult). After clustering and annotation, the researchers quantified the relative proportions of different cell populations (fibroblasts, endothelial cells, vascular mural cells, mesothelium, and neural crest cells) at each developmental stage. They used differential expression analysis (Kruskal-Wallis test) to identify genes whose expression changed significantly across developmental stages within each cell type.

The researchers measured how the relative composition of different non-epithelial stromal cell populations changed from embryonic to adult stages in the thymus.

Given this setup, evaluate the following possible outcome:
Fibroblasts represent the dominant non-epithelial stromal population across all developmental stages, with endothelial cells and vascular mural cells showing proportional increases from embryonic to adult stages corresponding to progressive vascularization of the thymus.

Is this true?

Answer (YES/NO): YES